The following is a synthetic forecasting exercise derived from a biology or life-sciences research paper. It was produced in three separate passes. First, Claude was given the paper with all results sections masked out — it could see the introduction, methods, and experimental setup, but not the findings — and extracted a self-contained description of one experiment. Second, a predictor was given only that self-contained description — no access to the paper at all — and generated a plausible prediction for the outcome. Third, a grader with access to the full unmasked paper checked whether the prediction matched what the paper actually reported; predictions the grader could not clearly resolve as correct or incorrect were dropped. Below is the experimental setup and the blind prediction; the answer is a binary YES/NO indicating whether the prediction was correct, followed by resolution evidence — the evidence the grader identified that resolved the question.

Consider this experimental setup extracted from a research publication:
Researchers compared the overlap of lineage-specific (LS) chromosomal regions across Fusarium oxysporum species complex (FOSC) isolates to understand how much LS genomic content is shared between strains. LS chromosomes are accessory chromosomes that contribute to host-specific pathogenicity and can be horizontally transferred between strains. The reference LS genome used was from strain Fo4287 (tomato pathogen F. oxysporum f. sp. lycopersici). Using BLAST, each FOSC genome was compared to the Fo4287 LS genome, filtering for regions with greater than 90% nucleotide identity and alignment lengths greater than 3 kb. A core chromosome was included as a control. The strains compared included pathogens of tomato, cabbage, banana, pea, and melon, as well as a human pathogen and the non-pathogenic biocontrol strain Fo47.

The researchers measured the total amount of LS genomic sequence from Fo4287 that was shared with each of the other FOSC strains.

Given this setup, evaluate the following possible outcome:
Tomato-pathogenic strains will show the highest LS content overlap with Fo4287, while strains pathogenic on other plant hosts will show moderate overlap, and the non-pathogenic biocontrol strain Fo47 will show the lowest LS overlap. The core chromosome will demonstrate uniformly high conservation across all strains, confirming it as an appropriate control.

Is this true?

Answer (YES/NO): NO